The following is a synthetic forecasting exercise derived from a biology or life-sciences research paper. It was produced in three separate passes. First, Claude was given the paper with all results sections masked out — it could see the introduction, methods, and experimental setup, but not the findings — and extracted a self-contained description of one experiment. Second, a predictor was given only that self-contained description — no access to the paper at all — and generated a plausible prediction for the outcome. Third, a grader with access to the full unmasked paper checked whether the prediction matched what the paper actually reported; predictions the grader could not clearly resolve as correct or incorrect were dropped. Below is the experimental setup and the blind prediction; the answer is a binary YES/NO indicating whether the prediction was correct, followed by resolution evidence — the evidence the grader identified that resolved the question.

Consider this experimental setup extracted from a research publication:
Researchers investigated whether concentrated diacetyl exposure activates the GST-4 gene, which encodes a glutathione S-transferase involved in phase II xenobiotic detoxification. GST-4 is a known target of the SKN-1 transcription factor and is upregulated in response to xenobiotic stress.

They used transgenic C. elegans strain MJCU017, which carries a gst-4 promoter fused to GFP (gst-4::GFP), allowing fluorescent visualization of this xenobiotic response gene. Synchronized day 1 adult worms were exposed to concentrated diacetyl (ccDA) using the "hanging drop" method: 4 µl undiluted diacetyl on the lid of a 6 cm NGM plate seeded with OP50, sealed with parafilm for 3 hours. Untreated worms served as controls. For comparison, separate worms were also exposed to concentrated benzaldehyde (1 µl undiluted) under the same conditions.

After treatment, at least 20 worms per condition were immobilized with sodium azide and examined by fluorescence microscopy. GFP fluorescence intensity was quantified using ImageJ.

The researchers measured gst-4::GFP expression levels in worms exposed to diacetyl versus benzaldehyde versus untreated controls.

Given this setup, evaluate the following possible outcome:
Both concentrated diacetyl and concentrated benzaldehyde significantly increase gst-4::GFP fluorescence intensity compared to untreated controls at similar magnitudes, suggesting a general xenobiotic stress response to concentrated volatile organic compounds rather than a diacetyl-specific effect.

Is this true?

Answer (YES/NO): NO